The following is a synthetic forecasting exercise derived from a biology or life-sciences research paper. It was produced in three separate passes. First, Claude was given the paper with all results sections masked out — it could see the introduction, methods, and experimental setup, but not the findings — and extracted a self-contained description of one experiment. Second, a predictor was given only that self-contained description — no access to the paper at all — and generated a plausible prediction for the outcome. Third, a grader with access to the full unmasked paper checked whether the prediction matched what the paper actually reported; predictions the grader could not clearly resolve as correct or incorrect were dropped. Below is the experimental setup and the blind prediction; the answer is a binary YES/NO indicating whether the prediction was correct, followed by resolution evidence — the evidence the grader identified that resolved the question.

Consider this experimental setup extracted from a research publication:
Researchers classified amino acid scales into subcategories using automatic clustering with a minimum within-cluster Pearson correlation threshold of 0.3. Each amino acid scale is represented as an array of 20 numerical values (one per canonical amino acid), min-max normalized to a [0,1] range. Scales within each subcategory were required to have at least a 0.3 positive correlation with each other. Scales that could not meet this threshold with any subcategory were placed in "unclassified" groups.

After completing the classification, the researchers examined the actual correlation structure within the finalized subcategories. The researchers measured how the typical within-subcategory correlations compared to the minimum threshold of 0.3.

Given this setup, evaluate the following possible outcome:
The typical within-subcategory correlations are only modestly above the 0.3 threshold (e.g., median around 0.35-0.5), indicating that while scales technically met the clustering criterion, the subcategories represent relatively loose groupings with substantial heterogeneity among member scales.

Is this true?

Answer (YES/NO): NO